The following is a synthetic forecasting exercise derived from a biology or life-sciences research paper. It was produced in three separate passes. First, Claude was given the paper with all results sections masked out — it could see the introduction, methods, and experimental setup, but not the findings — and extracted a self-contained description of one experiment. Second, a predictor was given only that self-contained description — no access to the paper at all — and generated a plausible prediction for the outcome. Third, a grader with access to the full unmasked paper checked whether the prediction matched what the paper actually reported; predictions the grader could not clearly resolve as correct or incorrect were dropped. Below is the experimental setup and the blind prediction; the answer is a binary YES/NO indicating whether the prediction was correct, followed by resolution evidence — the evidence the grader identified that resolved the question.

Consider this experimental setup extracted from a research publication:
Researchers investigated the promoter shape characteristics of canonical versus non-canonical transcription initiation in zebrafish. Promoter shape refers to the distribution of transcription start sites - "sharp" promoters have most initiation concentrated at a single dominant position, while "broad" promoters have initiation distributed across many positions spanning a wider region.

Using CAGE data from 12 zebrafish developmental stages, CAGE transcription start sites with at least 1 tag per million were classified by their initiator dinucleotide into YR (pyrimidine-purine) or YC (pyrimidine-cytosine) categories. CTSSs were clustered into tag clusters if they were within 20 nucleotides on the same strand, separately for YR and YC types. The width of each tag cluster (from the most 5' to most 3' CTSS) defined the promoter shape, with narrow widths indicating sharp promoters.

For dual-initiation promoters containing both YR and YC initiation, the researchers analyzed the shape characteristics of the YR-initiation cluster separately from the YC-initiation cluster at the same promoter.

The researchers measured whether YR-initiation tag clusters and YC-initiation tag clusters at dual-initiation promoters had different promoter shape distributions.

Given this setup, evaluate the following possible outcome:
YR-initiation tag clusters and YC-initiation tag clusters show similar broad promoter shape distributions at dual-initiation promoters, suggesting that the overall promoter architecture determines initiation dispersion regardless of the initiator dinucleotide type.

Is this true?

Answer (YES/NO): NO